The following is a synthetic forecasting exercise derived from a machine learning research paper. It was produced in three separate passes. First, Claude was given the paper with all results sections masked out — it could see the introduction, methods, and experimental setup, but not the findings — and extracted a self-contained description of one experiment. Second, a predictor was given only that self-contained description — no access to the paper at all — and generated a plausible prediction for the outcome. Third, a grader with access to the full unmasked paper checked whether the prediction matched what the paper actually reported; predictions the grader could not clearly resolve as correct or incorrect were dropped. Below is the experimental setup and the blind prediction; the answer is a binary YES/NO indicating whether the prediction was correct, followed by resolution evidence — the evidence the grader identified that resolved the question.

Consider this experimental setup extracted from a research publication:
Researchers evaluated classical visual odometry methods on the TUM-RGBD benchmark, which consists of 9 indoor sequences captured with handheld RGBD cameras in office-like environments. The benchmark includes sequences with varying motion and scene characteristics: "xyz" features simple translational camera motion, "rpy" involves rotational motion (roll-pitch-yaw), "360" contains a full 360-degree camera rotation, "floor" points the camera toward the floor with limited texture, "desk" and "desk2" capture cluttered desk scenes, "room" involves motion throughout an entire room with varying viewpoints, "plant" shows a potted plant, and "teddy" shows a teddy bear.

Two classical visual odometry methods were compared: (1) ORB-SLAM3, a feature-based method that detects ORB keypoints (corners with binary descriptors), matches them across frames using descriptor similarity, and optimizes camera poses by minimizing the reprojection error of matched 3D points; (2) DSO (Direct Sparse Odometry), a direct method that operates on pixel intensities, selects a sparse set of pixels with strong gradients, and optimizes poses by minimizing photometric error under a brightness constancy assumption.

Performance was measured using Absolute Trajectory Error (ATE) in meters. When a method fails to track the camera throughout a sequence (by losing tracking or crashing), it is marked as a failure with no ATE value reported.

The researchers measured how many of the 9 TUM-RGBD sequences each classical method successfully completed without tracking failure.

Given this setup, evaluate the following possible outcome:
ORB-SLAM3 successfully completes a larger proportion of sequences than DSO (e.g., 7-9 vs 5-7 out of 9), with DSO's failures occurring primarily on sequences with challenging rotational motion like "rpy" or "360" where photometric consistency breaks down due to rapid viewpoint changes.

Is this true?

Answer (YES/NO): NO